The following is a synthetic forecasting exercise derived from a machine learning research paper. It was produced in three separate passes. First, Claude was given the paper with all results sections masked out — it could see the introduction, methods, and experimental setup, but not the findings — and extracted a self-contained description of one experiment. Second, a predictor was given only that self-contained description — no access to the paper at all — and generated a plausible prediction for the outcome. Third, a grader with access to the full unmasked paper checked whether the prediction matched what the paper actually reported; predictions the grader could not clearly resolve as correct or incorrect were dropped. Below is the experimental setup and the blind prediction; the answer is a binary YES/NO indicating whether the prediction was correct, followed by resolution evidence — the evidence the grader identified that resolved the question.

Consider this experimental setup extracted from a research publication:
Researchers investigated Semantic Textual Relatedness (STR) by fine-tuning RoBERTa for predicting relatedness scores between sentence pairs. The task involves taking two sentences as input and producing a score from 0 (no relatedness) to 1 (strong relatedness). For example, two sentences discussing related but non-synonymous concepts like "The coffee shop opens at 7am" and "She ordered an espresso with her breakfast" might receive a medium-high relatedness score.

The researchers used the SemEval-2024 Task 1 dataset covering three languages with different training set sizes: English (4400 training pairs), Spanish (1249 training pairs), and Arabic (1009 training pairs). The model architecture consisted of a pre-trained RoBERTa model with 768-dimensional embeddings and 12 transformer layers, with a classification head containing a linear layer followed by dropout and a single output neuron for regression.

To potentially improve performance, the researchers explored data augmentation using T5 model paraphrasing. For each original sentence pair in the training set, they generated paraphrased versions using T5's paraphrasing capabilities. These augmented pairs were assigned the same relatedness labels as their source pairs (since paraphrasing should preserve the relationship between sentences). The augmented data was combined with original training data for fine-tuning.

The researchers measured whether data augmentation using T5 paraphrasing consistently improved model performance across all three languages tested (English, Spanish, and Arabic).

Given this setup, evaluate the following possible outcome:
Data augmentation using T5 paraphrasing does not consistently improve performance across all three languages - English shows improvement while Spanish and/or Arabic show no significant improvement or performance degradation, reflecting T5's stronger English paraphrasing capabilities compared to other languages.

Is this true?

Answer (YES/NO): YES